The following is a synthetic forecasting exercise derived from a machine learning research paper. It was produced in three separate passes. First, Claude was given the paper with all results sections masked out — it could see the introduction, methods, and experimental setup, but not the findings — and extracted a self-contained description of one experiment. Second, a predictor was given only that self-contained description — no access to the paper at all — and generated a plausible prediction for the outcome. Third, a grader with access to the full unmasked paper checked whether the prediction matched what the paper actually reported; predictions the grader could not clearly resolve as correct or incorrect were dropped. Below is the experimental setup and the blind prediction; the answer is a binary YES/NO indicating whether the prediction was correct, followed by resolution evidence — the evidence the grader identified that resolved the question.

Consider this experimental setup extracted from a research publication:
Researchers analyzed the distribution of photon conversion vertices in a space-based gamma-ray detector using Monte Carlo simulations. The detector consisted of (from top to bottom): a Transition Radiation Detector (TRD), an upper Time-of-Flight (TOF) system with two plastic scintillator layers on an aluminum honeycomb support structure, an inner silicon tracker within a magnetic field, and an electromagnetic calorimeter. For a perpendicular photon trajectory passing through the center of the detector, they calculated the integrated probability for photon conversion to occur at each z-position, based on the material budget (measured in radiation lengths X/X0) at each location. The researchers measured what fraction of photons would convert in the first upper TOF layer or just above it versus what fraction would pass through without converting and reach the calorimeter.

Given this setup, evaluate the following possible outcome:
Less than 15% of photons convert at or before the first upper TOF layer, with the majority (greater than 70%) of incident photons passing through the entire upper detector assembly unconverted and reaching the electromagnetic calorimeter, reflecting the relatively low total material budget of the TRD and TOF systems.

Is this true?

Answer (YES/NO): NO